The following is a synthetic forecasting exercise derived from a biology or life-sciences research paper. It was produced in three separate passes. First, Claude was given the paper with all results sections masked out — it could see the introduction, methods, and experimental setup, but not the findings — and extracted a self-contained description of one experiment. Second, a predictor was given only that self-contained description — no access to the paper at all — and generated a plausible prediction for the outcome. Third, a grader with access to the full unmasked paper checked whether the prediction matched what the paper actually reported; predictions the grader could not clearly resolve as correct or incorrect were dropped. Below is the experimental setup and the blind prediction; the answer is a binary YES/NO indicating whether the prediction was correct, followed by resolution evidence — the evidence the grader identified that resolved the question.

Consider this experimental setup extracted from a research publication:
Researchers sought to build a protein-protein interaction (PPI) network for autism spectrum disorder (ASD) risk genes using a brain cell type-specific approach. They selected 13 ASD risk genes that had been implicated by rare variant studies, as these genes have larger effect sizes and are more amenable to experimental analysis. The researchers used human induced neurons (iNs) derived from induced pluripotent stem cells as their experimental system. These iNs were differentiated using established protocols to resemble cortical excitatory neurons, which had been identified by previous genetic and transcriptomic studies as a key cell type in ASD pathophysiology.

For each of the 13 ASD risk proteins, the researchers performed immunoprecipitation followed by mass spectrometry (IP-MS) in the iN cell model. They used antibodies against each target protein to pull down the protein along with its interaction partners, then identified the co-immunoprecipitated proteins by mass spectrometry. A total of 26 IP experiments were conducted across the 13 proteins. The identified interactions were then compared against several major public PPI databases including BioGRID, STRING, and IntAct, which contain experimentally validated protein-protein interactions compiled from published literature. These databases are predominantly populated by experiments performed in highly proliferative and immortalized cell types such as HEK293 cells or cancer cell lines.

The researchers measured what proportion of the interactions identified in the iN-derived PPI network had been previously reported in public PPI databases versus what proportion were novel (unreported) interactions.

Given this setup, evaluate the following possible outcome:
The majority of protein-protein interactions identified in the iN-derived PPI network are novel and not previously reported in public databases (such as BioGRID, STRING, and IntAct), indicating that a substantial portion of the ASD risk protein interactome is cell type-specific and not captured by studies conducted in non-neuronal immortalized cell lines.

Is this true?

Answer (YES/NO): YES